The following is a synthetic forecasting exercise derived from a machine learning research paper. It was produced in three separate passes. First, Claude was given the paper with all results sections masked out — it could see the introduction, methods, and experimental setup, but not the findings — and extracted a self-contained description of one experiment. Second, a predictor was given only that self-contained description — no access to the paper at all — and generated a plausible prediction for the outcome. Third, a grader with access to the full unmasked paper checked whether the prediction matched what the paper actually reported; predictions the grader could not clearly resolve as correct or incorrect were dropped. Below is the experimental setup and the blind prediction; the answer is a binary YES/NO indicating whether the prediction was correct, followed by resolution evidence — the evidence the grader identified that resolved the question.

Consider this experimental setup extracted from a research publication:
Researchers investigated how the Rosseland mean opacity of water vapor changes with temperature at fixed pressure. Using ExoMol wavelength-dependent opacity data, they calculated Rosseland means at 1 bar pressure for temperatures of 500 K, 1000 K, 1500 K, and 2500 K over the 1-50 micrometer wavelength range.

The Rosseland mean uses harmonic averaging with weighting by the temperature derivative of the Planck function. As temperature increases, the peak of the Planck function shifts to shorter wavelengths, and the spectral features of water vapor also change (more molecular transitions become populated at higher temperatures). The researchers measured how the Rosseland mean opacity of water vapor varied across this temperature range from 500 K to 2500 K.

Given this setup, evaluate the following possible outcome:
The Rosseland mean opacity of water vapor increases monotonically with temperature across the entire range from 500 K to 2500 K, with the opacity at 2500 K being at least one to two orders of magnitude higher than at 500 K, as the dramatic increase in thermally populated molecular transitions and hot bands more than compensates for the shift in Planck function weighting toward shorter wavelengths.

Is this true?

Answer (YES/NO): YES